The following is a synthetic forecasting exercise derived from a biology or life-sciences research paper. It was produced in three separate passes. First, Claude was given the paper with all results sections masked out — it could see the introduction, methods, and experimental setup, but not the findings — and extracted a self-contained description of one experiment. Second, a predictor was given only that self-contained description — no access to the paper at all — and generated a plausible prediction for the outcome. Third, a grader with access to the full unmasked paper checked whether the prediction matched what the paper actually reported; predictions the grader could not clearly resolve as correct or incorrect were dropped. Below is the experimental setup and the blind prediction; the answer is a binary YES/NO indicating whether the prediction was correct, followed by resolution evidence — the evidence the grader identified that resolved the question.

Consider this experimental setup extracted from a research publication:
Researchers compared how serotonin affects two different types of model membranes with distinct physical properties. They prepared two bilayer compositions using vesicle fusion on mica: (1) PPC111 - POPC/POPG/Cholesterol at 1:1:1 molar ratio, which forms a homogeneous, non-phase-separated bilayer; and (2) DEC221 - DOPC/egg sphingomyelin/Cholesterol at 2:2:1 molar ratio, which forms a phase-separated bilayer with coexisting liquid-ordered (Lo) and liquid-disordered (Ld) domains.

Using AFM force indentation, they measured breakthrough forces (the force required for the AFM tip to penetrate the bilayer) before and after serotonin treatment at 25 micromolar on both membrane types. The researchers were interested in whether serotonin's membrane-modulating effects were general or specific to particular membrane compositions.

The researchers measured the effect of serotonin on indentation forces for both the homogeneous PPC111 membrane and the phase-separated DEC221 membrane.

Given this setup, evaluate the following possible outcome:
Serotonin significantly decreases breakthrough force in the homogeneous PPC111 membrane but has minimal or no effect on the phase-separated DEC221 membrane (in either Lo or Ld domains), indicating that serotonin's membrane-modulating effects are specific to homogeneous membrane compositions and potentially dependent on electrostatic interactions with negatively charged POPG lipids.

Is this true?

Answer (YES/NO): NO